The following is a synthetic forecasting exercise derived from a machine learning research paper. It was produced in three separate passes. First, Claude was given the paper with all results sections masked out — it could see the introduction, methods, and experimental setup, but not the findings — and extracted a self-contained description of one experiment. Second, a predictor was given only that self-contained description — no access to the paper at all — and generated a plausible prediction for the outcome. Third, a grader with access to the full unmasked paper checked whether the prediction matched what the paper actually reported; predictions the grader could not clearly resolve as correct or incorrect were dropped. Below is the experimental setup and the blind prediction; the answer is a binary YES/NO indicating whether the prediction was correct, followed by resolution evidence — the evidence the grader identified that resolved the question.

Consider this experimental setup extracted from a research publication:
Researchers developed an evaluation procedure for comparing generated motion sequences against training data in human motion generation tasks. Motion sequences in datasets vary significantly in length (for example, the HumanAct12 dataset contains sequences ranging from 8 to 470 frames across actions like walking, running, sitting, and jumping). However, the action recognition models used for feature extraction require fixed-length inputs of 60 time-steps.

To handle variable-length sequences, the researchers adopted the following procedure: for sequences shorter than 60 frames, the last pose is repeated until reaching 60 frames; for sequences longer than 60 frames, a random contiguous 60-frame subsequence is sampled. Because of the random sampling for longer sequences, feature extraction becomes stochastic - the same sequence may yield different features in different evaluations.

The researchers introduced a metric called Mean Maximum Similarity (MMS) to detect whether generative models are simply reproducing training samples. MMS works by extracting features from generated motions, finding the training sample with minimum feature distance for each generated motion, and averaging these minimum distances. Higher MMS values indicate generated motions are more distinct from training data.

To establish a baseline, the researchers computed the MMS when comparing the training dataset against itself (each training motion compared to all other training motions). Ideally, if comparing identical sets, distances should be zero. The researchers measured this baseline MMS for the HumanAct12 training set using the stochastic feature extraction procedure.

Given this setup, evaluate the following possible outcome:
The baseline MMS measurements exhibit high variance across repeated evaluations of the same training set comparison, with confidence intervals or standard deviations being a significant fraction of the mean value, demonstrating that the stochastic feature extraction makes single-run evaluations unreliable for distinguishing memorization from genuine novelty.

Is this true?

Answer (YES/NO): NO